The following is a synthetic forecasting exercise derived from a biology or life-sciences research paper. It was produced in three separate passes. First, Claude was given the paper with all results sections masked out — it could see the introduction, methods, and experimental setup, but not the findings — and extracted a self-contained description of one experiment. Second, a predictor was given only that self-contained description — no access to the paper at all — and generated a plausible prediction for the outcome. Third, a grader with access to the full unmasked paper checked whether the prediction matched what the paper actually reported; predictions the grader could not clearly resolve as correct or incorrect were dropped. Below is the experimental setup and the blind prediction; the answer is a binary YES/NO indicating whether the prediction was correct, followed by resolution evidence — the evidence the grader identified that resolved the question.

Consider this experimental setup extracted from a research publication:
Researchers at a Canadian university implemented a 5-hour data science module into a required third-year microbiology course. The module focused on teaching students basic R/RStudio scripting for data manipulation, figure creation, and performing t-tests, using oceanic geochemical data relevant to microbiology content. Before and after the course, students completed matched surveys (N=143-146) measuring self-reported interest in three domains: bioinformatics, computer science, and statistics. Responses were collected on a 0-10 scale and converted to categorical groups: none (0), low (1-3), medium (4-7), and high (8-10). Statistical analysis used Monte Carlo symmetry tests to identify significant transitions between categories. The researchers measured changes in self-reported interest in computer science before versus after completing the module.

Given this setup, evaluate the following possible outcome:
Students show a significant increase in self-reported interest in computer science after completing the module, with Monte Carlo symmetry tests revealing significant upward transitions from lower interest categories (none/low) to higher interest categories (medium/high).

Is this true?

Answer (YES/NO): NO